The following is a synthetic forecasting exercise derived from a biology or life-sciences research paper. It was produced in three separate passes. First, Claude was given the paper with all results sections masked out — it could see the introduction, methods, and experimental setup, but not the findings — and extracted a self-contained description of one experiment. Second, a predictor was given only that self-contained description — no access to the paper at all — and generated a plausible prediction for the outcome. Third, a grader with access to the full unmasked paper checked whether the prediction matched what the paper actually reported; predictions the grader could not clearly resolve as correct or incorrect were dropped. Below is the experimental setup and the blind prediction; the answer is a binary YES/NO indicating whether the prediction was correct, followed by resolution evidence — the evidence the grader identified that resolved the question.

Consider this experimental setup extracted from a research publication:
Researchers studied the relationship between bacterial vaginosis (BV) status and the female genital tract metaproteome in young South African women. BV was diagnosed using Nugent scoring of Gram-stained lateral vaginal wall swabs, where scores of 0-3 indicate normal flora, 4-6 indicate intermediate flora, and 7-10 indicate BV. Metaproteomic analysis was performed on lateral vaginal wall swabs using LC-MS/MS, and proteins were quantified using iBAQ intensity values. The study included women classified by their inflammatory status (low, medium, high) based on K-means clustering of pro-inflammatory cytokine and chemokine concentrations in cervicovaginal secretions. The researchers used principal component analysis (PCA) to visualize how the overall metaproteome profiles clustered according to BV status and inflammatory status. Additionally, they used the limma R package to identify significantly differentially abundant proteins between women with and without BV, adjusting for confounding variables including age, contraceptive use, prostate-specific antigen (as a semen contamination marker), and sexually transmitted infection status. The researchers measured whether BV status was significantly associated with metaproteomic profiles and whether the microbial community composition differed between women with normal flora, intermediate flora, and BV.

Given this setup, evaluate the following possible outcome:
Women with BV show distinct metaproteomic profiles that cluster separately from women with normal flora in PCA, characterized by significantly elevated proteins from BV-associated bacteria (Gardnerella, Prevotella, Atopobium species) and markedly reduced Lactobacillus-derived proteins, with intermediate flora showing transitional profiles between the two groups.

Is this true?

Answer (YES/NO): NO